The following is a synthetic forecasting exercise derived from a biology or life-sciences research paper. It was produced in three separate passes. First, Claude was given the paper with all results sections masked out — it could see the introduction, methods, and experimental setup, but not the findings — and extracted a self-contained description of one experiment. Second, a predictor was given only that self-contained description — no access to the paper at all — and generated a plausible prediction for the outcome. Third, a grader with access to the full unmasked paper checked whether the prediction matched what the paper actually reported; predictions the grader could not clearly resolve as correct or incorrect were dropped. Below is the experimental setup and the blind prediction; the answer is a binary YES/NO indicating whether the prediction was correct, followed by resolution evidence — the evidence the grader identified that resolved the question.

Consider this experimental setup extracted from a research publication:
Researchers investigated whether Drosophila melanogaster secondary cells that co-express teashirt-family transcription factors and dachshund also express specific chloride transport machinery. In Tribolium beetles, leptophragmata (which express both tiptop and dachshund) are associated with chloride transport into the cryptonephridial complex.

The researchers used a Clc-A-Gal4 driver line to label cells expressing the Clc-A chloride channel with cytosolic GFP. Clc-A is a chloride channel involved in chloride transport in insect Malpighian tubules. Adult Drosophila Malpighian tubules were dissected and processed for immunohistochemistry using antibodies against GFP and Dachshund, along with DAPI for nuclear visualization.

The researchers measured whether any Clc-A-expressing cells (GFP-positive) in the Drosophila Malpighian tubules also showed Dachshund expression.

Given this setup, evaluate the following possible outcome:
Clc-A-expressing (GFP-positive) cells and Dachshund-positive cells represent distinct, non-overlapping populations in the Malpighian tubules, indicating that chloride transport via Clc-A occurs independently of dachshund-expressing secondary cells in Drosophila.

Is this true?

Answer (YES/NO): NO